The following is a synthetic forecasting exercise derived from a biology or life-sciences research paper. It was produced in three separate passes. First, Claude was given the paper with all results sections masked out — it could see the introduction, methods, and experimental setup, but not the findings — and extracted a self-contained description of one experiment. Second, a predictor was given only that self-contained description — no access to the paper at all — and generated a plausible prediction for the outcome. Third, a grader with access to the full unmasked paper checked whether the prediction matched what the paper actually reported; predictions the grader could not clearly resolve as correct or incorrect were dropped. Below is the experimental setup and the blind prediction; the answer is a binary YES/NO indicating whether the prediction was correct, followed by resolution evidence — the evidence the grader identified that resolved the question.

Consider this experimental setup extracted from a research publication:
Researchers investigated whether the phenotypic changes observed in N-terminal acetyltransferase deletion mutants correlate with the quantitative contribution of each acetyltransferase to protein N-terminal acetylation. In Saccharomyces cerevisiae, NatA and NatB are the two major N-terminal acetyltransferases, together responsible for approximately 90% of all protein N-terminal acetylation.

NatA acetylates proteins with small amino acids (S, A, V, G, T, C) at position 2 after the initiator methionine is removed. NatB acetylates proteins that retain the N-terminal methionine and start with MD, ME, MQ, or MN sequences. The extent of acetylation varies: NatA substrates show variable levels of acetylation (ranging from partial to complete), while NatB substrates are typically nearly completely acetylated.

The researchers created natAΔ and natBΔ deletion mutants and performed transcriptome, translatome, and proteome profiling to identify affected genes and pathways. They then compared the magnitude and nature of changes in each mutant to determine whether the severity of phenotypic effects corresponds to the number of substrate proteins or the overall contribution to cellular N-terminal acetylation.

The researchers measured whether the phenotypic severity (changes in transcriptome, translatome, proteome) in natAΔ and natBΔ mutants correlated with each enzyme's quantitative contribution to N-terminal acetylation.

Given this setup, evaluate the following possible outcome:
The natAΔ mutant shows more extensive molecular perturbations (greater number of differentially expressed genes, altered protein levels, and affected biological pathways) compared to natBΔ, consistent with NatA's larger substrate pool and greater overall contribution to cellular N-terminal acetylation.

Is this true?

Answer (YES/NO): NO